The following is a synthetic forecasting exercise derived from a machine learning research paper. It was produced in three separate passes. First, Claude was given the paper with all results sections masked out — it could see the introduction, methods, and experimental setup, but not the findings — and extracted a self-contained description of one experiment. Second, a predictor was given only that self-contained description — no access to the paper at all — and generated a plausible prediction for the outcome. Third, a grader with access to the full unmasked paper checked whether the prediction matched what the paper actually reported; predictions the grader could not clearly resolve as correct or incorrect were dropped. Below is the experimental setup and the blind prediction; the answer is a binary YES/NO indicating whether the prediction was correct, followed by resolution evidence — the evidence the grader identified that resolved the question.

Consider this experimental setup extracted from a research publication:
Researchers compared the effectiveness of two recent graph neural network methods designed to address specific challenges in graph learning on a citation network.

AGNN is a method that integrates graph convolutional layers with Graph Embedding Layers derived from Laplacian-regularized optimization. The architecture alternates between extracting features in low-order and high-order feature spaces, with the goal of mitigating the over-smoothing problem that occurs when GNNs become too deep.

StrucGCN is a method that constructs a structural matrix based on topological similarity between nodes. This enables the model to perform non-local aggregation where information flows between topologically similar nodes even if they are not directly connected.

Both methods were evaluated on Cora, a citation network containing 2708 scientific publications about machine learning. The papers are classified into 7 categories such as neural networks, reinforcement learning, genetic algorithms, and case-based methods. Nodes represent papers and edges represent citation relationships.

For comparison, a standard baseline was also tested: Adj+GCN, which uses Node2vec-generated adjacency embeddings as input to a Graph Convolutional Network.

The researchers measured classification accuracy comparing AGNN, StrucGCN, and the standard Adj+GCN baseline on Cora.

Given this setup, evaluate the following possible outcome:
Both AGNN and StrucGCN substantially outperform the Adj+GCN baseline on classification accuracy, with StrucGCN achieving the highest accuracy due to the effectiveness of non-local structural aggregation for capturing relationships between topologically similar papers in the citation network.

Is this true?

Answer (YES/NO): NO